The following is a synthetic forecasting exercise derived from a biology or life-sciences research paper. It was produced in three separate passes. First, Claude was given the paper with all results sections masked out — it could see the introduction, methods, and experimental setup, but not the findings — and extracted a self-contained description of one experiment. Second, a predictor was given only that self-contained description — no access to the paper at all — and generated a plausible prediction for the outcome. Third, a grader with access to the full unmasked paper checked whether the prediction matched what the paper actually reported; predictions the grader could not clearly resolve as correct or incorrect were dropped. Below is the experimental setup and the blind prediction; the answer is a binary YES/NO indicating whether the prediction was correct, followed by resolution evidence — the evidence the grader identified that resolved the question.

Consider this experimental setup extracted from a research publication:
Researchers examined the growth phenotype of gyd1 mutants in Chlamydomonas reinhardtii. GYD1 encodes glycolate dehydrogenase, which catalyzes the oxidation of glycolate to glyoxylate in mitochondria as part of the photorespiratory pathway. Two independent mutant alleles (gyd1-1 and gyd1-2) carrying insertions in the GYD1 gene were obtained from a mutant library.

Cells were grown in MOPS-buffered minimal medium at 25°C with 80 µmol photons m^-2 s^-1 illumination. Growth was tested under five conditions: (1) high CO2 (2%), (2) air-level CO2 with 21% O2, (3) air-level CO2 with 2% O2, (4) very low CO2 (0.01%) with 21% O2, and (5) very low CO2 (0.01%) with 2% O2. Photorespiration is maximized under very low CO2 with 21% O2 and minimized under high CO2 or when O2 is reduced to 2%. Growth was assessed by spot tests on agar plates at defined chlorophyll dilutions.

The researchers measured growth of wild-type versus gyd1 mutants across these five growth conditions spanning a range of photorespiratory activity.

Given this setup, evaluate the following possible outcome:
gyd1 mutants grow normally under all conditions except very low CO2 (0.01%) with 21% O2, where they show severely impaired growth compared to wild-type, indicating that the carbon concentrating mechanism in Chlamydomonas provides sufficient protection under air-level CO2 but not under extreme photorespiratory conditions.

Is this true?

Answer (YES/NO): NO